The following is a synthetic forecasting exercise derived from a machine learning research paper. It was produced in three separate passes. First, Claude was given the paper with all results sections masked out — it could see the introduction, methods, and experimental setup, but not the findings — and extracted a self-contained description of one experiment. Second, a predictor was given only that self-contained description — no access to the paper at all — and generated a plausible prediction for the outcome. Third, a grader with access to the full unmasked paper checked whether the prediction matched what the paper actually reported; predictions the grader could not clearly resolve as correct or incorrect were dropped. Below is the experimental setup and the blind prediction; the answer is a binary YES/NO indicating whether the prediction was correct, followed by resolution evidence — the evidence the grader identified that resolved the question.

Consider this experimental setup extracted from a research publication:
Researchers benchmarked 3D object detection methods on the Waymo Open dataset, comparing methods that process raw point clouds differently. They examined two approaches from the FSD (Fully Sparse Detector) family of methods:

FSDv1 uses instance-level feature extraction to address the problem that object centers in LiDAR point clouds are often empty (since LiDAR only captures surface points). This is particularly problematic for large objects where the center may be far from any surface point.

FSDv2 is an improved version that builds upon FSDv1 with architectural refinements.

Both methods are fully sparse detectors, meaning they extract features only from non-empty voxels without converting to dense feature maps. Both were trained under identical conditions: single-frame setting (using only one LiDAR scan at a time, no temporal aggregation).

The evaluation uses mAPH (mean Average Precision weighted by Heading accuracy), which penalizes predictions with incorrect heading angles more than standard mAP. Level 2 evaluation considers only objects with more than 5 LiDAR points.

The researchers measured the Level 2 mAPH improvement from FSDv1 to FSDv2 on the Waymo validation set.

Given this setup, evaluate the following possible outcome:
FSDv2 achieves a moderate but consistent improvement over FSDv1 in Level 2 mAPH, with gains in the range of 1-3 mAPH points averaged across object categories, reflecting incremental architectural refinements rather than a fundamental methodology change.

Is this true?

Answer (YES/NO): YES